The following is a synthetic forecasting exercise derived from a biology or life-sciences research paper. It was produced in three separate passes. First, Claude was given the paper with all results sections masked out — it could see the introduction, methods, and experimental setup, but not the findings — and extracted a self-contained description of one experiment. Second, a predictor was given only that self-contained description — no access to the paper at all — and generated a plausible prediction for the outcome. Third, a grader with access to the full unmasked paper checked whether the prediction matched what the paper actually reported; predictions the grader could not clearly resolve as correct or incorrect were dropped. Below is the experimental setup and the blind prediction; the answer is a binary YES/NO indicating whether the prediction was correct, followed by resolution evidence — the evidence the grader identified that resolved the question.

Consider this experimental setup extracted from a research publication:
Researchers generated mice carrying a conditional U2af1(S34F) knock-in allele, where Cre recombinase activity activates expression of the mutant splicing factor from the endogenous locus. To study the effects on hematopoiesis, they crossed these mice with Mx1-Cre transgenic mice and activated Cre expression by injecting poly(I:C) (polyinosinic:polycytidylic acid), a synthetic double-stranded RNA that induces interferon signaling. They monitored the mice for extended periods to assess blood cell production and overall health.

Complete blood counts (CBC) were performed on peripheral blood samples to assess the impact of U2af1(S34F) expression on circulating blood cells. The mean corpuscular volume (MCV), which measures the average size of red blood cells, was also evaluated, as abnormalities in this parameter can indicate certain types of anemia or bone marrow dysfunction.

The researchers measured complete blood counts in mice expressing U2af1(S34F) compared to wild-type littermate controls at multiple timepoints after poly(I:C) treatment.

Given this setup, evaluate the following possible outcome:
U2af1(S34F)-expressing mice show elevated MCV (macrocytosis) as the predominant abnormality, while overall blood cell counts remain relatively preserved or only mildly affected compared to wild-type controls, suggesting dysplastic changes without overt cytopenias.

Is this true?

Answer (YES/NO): NO